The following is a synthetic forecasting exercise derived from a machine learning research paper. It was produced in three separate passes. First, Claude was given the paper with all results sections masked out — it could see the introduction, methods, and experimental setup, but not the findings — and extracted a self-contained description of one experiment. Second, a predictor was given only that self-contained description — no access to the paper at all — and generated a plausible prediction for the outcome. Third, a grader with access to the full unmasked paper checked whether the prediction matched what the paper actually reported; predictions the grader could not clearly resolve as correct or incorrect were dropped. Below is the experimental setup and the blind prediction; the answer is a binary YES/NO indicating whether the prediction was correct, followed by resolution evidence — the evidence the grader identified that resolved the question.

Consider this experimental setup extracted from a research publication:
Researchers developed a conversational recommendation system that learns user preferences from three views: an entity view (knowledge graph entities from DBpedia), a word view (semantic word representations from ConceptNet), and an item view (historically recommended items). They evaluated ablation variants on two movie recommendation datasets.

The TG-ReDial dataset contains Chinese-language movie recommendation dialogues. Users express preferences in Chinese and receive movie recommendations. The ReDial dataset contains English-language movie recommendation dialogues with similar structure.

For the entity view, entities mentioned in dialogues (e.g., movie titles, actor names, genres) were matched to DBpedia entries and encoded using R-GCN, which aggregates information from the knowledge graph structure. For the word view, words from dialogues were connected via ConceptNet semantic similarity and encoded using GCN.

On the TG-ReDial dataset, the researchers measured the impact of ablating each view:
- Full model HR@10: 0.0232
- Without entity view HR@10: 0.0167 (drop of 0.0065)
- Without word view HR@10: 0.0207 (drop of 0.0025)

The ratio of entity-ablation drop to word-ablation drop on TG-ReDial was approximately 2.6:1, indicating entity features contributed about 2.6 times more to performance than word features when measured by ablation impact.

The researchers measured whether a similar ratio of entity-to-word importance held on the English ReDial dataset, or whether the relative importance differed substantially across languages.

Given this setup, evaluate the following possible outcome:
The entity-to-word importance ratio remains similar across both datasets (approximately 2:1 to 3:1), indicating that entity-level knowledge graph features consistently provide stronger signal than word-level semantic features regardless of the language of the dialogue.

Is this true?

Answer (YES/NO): NO